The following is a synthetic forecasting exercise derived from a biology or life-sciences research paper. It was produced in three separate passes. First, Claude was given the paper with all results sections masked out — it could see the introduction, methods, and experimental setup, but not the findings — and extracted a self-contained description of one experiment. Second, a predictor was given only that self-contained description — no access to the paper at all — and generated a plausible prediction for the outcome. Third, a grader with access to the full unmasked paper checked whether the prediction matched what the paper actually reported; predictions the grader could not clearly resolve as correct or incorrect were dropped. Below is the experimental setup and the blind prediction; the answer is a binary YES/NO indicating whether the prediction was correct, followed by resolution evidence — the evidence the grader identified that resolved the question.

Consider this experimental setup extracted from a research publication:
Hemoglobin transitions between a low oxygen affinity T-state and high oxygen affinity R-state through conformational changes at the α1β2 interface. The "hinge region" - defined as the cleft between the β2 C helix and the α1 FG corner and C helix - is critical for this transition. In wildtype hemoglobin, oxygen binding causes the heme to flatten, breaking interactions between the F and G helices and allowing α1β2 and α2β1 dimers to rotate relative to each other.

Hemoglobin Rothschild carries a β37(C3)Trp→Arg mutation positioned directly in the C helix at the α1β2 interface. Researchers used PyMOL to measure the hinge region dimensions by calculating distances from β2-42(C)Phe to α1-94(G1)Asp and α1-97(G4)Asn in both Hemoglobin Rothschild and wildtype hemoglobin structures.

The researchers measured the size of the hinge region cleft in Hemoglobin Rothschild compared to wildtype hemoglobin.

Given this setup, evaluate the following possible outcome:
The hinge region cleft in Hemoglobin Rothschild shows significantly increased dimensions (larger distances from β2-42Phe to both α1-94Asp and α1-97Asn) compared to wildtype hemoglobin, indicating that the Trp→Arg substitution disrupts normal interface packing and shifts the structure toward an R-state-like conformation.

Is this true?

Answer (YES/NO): NO